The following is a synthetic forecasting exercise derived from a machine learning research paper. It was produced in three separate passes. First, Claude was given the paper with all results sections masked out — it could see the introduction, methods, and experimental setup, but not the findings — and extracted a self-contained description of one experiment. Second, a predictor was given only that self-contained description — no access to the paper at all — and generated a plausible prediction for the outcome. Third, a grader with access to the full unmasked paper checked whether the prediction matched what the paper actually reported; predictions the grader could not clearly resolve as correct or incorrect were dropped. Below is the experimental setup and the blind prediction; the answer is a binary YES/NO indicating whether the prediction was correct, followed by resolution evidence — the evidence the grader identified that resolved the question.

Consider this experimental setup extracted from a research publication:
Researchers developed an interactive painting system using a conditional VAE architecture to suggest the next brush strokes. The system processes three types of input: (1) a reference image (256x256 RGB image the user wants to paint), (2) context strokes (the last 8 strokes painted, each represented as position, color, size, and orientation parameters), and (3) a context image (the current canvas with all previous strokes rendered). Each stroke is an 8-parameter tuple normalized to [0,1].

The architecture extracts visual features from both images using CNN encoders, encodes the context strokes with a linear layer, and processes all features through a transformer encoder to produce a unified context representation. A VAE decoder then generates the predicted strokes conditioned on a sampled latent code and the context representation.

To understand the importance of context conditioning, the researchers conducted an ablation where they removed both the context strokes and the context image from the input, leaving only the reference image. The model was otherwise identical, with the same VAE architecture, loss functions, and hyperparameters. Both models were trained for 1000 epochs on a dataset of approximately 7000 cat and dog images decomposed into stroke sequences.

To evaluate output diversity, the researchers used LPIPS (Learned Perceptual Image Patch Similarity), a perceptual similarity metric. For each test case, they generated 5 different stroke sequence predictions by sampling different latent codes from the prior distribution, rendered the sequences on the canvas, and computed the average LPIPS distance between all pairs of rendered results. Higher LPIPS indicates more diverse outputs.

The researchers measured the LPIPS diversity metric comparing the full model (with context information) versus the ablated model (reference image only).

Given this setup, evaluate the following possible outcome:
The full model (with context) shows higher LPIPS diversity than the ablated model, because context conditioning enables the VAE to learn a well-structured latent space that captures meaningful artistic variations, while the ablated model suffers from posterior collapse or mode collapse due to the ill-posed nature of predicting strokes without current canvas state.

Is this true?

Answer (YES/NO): NO